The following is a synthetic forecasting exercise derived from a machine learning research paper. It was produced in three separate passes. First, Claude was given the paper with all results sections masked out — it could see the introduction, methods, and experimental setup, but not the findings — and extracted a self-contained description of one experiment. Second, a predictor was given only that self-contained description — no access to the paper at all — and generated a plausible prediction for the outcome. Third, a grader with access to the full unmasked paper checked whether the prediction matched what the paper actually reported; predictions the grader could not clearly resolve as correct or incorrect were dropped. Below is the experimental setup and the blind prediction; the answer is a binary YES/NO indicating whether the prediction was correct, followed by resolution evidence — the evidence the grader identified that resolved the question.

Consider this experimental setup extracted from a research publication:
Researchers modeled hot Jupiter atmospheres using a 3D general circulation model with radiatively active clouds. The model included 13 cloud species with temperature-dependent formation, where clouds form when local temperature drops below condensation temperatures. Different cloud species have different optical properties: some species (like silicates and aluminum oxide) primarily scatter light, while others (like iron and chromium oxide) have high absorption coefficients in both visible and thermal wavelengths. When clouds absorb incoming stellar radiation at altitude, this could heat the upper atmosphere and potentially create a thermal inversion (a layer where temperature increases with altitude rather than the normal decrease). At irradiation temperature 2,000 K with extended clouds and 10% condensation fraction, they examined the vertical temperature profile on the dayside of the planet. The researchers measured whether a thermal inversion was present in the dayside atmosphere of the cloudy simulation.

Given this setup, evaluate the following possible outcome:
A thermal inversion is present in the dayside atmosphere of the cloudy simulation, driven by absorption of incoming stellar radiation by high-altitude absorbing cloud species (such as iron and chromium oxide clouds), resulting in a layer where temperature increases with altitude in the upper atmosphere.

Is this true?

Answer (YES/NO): YES